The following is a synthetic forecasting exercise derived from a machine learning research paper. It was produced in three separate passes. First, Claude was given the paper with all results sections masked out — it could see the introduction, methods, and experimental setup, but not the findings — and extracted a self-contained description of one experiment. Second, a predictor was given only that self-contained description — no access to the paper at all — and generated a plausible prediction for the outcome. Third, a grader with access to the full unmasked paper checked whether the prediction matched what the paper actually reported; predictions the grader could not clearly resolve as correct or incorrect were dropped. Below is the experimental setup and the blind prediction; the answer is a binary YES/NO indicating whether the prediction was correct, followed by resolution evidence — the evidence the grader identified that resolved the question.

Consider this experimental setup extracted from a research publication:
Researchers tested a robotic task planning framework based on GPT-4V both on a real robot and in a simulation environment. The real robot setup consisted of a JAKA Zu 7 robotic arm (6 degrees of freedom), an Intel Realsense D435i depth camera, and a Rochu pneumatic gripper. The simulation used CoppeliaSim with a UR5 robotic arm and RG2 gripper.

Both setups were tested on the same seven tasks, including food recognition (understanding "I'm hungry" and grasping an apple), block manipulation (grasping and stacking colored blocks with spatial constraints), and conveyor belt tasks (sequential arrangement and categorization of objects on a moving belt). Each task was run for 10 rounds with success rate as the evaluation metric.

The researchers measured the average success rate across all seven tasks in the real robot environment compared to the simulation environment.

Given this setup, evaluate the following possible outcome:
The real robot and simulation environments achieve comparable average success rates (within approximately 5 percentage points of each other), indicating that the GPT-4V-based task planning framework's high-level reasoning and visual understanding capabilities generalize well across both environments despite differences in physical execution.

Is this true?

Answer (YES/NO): YES